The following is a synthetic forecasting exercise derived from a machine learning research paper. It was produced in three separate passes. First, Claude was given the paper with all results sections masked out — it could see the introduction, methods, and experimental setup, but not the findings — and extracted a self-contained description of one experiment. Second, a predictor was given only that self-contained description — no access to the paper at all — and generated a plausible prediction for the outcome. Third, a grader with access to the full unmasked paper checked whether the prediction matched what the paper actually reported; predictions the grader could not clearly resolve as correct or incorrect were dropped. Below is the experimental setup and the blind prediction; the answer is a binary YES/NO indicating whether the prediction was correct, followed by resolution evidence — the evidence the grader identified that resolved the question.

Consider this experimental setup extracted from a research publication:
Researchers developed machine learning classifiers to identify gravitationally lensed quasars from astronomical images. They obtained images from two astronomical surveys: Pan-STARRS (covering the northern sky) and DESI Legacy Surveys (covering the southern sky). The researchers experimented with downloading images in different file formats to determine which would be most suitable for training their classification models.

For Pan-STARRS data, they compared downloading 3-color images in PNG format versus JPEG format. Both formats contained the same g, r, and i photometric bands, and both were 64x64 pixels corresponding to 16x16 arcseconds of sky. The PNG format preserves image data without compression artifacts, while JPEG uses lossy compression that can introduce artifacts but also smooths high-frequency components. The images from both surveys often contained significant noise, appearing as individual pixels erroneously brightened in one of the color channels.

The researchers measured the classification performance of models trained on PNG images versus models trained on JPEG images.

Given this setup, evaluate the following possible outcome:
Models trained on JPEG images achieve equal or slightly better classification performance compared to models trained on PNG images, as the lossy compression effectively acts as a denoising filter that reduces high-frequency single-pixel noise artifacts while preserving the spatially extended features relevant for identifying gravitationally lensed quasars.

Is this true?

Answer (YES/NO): YES